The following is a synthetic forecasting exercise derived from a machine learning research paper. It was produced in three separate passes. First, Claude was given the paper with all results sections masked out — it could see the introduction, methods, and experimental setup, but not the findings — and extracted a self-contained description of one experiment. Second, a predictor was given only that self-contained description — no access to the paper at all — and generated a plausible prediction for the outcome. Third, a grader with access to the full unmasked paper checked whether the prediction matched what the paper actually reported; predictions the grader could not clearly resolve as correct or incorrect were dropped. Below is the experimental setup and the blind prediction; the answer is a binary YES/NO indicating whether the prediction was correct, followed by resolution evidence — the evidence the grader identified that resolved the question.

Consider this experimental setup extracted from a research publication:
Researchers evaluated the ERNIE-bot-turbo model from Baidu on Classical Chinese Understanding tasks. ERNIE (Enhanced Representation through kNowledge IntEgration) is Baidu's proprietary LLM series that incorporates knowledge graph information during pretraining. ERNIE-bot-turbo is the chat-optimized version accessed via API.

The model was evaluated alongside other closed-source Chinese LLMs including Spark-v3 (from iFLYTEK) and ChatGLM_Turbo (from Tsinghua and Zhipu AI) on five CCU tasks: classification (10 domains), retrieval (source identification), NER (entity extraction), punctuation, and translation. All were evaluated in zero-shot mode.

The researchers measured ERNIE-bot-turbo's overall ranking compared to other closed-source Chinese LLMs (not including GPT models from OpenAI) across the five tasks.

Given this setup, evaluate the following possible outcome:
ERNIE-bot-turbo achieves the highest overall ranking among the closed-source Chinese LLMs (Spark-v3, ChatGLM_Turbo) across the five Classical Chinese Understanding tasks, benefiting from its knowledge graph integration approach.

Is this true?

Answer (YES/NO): NO